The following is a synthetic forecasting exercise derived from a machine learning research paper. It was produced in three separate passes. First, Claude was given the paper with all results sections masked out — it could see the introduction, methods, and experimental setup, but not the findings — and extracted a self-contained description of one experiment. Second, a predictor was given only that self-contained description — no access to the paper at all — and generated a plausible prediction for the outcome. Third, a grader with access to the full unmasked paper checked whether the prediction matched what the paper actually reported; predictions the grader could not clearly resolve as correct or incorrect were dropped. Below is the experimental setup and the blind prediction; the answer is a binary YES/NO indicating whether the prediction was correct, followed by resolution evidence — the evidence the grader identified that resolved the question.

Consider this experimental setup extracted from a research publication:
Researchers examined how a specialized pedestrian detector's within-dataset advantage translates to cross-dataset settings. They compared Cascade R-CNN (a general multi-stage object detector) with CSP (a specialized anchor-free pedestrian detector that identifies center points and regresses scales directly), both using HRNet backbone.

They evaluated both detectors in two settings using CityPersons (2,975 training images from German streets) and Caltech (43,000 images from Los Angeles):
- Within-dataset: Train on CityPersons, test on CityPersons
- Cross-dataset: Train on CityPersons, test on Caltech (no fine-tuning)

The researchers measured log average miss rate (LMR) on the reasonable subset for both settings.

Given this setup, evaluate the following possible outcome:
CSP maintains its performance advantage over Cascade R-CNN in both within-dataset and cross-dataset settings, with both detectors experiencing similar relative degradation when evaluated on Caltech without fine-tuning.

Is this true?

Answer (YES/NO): NO